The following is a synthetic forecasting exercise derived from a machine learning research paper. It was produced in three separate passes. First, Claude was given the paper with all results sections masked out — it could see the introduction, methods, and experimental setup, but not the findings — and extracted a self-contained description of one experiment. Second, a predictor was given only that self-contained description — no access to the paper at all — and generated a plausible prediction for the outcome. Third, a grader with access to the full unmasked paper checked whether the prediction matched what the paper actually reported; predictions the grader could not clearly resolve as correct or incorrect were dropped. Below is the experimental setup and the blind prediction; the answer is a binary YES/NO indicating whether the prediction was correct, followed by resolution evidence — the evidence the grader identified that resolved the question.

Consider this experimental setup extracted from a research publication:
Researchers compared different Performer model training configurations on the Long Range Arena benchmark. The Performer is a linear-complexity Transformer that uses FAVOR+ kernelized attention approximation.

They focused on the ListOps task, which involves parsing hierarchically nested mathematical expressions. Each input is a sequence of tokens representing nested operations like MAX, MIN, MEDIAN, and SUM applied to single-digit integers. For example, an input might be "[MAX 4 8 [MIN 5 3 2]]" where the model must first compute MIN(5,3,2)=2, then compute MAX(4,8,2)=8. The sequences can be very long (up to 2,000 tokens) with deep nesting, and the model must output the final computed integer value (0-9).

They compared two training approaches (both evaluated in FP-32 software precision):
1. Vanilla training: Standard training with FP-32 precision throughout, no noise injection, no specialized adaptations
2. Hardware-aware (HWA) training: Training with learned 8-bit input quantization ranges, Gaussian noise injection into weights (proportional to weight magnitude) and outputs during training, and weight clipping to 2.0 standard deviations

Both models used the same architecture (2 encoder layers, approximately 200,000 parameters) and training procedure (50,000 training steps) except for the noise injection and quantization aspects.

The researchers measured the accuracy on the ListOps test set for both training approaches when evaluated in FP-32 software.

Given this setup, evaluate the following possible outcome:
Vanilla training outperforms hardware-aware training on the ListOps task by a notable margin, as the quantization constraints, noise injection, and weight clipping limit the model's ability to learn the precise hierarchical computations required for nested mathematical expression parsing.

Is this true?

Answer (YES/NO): NO